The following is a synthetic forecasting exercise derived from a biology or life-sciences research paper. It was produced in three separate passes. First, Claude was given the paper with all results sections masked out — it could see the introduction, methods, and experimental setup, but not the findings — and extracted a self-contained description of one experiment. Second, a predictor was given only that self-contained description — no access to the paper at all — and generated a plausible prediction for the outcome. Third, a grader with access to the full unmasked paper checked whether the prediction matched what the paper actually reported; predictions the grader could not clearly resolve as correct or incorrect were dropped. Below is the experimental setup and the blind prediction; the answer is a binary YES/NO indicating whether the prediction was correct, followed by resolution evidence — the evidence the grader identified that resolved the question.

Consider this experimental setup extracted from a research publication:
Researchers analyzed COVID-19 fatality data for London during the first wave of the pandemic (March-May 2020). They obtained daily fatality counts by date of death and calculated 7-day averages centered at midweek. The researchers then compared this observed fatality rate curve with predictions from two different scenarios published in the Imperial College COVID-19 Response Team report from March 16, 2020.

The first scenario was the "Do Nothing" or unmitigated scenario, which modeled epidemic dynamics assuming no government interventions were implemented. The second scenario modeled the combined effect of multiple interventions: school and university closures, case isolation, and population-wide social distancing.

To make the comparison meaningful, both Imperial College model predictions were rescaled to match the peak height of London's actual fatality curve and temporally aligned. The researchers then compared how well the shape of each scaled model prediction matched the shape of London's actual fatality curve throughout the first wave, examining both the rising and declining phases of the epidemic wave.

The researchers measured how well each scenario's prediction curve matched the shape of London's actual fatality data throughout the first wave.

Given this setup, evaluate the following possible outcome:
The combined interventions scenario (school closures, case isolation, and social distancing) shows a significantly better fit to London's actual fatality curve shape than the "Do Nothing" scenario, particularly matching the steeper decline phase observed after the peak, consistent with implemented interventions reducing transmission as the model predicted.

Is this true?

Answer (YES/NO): NO